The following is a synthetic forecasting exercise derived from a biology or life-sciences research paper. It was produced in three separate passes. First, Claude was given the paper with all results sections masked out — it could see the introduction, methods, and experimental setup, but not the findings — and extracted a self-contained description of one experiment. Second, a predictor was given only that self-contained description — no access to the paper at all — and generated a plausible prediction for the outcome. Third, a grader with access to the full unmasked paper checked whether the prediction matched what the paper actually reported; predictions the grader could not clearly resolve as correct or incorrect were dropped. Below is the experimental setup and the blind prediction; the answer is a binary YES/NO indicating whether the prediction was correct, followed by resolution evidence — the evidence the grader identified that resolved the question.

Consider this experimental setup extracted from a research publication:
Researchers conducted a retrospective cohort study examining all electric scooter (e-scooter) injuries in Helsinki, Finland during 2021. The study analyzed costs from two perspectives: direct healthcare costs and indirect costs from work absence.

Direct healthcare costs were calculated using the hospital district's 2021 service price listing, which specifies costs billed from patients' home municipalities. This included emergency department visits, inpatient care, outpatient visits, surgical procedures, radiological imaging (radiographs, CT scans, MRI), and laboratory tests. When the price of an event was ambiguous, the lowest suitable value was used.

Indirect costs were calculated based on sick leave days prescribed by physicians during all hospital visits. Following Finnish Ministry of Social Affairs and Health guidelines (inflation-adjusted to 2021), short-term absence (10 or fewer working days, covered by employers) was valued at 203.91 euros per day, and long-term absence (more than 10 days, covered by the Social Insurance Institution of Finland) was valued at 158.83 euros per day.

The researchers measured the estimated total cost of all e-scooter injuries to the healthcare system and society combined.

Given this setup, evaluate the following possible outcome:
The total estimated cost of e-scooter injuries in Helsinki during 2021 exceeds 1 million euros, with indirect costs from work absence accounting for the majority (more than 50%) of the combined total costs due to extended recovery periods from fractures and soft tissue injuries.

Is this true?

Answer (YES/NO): NO